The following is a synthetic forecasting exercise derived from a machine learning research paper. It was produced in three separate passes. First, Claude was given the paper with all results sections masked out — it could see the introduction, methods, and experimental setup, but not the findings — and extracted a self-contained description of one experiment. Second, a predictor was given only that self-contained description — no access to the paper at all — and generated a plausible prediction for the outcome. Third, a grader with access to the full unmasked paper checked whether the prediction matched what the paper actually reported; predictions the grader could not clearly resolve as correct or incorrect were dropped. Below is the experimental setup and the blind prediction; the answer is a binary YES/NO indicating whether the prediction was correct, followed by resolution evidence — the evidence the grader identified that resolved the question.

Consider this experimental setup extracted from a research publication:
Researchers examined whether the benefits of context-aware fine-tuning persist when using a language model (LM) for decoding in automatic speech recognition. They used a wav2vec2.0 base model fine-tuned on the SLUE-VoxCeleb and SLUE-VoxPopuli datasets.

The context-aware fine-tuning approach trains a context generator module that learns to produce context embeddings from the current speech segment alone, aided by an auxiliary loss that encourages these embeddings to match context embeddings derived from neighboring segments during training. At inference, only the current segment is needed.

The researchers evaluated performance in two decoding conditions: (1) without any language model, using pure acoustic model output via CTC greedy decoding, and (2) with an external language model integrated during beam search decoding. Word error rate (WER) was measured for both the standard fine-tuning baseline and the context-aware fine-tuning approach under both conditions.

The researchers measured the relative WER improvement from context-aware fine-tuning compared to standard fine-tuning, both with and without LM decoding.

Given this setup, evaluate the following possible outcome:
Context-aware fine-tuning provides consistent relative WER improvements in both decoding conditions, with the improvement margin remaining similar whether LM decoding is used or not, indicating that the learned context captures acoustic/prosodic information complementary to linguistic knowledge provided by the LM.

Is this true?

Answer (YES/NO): NO